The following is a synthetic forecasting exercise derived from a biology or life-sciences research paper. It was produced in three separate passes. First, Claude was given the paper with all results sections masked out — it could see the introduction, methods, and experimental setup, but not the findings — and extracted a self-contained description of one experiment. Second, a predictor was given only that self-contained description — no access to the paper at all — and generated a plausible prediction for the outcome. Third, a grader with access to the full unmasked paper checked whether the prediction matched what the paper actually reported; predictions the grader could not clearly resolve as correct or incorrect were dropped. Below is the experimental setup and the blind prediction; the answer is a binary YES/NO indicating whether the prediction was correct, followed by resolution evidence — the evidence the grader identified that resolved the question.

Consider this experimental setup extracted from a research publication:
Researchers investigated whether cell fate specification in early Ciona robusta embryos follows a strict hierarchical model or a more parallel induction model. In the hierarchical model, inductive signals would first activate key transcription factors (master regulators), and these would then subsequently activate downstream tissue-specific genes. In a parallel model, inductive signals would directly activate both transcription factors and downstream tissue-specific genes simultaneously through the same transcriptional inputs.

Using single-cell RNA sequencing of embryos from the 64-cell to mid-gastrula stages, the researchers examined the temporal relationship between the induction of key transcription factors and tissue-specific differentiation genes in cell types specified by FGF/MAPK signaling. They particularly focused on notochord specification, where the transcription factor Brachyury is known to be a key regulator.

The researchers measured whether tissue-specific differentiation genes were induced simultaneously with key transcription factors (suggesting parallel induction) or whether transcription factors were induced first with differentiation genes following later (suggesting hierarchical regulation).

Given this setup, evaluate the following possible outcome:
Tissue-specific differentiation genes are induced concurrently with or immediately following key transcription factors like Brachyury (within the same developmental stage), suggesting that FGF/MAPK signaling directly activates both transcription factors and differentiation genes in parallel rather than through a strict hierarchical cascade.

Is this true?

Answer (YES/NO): YES